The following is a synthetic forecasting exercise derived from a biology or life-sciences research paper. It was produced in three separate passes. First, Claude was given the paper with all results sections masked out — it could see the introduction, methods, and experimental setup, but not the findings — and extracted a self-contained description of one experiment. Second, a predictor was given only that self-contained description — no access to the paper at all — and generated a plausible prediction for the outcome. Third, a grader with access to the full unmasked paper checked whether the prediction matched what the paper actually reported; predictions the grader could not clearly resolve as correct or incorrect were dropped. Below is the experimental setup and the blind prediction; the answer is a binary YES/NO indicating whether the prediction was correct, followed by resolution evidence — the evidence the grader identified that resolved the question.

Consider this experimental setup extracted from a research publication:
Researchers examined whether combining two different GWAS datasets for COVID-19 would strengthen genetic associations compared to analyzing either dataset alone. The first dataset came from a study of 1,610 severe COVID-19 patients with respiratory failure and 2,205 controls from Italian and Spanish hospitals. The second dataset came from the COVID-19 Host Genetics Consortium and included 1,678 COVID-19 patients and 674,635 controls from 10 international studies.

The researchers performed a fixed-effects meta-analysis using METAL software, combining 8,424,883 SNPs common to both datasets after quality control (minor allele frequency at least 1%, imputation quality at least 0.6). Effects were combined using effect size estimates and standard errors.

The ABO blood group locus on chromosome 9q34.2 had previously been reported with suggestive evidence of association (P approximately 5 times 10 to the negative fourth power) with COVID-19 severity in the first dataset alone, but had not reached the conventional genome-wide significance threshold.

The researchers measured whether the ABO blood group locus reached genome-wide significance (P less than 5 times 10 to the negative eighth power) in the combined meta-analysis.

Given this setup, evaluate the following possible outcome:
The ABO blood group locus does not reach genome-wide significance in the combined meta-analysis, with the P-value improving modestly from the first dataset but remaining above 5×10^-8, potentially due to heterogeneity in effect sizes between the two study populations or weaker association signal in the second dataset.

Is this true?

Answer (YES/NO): YES